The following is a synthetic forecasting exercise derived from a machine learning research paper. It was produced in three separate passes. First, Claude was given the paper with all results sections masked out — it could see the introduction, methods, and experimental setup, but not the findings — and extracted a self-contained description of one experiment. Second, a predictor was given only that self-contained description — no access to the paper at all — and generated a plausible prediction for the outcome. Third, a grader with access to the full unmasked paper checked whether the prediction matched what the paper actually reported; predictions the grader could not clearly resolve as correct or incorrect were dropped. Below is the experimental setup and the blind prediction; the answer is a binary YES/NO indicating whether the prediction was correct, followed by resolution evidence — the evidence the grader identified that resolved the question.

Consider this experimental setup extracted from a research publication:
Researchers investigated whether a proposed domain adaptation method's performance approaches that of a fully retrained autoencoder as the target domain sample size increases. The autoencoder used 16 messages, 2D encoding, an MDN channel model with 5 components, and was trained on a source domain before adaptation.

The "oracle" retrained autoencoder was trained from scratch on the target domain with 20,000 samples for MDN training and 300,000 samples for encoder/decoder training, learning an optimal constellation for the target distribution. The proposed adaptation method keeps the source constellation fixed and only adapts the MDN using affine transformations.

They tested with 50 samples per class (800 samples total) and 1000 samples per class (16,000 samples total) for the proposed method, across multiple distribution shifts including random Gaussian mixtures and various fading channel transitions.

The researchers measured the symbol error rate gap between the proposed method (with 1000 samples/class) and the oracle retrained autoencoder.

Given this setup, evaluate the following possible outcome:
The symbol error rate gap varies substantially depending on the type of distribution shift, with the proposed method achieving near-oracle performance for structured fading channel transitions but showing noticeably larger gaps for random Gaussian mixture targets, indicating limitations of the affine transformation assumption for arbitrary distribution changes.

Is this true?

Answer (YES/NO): NO